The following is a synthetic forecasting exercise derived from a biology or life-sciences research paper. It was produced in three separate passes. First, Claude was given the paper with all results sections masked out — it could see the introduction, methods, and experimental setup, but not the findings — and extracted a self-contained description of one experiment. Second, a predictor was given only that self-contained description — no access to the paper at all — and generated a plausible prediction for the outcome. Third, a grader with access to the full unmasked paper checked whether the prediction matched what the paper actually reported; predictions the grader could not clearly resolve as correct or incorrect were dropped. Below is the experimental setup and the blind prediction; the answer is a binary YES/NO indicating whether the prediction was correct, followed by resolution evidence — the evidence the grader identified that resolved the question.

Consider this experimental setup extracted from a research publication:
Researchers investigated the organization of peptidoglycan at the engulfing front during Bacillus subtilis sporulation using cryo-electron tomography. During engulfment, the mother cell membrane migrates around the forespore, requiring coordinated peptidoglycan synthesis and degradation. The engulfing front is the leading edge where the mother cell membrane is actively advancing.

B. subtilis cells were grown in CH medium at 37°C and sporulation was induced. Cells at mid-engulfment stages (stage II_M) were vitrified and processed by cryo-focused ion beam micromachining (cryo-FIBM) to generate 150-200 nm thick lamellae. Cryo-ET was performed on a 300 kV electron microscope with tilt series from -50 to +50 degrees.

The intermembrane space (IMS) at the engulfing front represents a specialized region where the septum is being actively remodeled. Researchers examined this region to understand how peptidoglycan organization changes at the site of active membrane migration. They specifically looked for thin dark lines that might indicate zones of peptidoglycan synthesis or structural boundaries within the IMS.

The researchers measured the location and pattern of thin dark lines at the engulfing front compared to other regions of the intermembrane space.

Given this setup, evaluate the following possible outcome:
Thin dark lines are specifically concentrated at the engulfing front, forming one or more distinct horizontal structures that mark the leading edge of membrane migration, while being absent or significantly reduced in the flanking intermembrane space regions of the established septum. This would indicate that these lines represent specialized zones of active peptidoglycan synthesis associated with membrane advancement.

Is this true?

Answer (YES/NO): NO